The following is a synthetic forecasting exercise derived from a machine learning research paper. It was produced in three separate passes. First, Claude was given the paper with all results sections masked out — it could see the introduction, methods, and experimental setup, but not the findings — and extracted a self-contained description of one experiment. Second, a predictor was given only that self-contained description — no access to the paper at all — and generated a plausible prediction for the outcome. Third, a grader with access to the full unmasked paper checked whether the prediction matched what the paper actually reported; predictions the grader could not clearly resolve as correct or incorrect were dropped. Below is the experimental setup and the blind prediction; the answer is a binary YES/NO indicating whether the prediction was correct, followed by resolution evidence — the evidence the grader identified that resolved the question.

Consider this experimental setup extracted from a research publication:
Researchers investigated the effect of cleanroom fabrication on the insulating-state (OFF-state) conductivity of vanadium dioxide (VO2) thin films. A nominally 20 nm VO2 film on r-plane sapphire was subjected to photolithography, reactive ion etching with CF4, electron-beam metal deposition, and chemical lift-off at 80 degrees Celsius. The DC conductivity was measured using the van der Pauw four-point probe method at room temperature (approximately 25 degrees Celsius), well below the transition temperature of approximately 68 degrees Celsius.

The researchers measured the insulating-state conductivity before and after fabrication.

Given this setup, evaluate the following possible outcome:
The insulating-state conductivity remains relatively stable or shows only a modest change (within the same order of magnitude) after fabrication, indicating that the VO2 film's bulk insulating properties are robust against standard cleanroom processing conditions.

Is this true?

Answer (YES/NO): YES